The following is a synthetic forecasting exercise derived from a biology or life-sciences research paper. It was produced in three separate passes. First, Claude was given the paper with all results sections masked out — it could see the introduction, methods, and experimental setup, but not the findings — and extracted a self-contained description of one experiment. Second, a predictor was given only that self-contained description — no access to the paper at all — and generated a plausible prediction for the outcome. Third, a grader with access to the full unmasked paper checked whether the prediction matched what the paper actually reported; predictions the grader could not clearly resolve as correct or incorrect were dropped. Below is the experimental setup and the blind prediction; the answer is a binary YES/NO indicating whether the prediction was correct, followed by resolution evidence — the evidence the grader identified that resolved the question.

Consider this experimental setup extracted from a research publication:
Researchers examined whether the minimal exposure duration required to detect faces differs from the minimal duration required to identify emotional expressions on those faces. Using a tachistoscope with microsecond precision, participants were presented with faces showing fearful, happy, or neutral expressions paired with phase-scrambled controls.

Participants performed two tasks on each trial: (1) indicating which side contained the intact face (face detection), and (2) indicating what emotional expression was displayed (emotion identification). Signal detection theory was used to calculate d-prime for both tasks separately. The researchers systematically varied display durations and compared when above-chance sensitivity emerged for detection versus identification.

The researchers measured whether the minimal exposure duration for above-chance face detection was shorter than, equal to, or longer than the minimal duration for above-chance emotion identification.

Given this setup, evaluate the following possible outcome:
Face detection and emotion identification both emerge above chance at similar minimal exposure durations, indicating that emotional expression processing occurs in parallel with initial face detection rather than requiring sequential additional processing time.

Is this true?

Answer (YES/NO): NO